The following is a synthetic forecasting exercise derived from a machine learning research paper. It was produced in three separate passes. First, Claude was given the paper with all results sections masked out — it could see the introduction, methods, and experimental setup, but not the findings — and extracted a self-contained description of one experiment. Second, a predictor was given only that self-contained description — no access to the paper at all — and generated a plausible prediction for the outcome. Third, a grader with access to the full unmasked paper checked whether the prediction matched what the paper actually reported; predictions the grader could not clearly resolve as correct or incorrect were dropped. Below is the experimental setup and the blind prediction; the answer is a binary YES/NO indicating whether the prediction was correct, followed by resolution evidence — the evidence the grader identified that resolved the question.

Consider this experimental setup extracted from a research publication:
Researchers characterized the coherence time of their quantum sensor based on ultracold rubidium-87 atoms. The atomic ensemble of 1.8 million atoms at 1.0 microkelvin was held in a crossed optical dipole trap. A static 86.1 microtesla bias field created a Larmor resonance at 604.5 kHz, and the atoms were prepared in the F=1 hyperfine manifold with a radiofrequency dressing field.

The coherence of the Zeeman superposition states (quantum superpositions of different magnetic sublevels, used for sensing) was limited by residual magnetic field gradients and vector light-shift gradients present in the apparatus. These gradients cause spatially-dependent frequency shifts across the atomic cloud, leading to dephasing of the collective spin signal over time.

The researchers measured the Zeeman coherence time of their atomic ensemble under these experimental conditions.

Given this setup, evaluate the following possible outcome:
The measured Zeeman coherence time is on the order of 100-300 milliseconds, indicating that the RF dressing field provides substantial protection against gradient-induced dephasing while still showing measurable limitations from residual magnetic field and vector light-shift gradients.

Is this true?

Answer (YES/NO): NO